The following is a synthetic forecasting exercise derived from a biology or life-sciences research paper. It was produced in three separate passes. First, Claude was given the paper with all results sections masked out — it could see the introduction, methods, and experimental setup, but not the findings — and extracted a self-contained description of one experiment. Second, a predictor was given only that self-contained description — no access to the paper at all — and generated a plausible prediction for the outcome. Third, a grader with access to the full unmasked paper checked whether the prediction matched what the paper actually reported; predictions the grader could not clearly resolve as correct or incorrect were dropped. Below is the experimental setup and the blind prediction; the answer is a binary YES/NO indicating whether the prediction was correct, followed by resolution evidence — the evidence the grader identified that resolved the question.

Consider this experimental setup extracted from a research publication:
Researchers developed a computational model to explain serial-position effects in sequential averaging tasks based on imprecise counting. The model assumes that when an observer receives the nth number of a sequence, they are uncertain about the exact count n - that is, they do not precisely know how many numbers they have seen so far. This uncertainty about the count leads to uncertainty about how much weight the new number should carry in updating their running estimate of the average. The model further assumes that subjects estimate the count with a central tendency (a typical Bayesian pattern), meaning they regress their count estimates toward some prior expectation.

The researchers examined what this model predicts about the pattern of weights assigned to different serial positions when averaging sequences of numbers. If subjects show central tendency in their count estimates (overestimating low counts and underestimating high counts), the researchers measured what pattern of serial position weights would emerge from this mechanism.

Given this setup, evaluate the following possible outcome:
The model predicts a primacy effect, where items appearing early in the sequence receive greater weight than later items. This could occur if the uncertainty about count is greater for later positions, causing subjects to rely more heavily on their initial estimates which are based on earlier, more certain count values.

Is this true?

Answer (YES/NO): NO